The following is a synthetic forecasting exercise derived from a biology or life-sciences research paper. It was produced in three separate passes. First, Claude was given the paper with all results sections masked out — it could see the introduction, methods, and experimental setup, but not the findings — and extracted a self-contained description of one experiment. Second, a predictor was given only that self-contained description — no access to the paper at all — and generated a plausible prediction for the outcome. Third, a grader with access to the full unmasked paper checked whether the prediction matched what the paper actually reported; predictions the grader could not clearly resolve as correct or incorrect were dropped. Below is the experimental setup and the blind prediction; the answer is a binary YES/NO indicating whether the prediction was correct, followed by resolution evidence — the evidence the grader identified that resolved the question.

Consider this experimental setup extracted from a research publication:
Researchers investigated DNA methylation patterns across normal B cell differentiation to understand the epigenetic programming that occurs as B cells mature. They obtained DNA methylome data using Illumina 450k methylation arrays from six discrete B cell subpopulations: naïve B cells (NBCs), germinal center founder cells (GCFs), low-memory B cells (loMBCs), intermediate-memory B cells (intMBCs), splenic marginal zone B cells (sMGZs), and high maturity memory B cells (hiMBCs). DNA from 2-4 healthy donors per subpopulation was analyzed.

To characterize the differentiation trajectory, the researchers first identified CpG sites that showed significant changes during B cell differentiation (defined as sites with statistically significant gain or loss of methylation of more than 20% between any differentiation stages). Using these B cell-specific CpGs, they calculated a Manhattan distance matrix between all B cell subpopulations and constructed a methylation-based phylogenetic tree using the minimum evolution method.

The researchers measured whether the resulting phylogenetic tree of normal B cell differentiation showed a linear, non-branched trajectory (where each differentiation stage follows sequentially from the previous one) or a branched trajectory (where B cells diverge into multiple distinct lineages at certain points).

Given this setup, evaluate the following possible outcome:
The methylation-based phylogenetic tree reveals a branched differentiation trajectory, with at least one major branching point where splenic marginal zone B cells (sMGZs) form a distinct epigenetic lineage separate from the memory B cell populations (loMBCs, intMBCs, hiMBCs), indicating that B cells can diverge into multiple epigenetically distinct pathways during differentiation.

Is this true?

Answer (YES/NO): NO